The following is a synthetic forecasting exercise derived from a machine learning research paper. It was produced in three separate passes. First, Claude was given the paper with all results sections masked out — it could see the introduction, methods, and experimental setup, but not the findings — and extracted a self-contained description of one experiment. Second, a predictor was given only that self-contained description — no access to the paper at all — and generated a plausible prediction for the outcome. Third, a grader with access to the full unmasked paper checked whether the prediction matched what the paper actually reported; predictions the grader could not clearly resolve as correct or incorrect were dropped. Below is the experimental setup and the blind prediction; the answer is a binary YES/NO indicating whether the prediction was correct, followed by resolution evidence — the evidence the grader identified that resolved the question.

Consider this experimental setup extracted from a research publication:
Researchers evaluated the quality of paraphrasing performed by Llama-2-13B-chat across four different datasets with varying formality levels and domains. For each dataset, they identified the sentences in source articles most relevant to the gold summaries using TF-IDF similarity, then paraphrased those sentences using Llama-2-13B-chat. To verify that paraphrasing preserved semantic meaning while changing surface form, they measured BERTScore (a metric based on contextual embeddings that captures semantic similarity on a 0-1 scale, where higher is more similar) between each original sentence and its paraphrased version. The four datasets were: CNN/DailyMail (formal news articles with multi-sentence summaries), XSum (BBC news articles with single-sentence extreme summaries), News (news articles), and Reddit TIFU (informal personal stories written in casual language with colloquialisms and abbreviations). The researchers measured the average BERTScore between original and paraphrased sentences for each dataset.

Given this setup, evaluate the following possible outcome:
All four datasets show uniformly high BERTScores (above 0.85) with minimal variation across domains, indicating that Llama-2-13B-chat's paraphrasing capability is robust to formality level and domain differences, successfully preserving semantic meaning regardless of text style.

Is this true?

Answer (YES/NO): NO